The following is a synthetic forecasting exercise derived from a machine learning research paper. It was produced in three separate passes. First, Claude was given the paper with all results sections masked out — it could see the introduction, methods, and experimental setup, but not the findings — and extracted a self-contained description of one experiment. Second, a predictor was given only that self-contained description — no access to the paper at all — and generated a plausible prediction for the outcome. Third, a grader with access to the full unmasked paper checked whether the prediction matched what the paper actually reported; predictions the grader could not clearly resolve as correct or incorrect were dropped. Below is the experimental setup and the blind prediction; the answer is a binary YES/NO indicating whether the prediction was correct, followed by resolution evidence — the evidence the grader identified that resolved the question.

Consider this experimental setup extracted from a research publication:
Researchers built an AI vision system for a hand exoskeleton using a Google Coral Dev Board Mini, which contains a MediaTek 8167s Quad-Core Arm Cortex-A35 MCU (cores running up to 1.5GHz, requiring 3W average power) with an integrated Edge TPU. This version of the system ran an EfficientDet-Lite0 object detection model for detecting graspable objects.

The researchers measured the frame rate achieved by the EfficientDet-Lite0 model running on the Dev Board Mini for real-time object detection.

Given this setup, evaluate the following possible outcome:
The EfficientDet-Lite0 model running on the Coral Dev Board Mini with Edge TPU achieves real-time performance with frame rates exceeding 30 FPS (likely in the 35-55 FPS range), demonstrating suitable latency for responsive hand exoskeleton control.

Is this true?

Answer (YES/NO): NO